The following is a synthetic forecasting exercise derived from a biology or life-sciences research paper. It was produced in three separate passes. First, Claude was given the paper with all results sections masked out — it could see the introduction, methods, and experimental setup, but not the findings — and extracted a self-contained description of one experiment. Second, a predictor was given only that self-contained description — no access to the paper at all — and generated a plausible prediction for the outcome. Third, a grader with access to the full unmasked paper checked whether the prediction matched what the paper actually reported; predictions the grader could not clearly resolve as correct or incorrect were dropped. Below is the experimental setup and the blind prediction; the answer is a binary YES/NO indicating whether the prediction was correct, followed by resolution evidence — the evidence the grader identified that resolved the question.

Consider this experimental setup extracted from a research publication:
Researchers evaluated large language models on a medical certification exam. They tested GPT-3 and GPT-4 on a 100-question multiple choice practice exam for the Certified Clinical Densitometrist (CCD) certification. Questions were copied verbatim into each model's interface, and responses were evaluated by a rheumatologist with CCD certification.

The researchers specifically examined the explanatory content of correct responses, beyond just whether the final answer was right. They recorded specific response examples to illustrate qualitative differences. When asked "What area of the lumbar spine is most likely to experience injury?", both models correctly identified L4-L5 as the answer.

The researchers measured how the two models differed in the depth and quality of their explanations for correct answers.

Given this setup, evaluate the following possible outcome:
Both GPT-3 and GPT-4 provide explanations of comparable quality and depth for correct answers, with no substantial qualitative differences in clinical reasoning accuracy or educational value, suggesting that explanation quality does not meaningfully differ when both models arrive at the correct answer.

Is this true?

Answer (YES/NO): NO